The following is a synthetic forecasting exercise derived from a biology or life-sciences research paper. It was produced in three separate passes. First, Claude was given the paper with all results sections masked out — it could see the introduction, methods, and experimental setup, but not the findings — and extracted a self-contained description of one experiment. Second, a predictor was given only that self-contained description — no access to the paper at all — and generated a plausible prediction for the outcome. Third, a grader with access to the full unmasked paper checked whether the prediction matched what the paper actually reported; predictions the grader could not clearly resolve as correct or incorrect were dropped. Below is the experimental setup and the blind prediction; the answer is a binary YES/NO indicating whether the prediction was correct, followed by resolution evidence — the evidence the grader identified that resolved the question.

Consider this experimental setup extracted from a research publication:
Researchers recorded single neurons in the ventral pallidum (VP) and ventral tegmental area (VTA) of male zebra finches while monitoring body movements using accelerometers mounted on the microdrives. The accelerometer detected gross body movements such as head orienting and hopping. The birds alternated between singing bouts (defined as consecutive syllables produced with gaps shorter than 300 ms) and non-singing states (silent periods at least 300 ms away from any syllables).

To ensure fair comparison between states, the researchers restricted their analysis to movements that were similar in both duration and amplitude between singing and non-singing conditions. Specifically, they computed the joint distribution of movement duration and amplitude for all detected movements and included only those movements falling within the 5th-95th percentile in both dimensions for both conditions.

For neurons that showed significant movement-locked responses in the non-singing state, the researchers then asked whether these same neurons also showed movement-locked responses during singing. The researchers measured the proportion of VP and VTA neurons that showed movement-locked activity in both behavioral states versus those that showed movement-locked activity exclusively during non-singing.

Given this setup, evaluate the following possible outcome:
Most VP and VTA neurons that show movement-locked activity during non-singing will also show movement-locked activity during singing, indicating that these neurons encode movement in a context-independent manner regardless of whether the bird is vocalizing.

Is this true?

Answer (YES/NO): NO